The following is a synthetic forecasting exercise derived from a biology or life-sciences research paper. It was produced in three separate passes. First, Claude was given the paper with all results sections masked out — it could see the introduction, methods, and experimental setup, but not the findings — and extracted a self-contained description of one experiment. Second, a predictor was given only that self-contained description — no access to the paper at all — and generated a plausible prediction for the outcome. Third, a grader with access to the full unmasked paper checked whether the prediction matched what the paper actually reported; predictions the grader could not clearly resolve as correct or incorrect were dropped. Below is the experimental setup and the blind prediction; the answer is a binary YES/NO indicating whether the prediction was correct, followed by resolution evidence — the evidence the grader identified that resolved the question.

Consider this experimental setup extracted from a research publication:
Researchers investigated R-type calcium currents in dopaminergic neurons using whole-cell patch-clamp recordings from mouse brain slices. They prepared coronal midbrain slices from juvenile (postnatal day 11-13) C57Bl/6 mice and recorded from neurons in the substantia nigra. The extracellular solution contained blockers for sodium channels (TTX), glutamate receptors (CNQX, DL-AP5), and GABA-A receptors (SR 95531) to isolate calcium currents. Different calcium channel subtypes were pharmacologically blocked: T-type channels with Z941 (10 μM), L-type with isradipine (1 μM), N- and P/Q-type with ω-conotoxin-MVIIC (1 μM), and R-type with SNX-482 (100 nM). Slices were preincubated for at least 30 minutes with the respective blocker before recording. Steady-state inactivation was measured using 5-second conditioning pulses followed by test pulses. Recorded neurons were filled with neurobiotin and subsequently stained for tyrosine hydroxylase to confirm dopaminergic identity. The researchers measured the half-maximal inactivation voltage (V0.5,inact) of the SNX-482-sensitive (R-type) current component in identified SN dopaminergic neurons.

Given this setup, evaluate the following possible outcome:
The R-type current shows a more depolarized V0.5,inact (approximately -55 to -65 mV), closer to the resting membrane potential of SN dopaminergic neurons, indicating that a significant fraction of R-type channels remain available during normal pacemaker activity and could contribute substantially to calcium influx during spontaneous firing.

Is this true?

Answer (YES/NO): NO